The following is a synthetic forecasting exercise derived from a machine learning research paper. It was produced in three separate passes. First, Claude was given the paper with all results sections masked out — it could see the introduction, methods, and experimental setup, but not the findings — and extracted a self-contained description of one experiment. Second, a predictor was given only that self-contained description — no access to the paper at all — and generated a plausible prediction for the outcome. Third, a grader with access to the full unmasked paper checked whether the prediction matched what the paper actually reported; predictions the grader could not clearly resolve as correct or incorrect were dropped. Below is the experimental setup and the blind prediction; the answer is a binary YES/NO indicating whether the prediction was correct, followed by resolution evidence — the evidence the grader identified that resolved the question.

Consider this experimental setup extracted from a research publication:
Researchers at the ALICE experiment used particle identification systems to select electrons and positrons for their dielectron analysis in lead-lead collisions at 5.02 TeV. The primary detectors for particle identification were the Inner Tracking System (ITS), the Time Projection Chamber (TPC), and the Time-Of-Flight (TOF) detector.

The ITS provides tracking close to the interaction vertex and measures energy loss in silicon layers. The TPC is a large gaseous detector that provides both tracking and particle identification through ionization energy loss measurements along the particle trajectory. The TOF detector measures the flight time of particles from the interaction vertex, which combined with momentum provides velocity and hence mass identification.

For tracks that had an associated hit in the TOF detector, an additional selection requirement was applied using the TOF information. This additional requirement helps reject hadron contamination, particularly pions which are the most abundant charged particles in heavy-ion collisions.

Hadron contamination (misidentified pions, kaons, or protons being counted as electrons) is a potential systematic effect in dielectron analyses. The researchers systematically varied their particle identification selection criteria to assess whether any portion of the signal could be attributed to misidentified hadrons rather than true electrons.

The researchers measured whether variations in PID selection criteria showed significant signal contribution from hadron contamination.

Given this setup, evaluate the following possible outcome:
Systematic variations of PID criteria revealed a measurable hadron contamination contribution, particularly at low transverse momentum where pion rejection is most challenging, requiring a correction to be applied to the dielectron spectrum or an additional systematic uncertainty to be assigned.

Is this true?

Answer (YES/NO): NO